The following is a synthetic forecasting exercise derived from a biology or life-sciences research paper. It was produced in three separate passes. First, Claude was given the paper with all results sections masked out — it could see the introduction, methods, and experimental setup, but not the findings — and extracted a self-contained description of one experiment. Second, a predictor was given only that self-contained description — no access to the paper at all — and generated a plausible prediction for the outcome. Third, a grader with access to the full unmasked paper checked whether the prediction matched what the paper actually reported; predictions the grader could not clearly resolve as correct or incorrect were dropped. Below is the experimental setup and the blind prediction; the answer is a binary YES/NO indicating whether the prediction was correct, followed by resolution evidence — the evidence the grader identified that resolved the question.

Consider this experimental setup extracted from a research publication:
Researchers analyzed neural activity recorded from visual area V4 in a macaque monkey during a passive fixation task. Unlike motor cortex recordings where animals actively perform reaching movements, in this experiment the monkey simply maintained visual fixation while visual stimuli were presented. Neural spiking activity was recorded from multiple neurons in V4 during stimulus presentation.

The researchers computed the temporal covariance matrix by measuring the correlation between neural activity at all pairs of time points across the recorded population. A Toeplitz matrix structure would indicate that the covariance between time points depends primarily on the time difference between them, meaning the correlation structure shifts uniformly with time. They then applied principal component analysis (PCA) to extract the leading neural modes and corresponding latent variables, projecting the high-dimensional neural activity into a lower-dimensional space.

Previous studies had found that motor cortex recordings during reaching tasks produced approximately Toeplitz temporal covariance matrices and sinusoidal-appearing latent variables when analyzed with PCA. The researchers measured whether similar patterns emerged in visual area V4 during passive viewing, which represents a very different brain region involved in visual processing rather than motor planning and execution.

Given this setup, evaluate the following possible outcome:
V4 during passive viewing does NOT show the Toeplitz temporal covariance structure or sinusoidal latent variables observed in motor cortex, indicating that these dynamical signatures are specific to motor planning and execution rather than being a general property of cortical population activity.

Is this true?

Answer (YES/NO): NO